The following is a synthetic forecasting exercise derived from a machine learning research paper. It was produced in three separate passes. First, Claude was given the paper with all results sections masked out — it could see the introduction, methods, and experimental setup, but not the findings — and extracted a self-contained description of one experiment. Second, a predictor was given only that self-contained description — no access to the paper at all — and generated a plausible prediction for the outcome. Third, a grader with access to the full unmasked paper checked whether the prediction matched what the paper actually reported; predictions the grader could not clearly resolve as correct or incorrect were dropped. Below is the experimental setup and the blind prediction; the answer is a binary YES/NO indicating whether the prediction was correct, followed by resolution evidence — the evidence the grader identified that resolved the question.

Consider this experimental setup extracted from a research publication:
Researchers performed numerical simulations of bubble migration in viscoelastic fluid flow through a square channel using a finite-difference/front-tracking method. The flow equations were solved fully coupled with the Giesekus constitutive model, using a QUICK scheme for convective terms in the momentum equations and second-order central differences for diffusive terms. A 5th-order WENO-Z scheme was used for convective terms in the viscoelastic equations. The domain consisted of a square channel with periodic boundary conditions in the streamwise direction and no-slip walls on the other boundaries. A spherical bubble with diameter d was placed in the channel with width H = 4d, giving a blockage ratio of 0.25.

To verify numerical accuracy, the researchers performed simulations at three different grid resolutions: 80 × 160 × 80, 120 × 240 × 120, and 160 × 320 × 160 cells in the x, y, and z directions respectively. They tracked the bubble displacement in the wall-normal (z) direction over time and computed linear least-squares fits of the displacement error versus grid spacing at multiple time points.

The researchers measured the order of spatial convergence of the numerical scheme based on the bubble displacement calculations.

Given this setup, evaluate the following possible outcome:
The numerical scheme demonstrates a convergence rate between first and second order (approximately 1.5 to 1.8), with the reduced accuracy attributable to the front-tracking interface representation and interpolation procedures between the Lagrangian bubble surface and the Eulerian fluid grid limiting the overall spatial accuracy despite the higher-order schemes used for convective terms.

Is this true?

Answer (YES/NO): NO